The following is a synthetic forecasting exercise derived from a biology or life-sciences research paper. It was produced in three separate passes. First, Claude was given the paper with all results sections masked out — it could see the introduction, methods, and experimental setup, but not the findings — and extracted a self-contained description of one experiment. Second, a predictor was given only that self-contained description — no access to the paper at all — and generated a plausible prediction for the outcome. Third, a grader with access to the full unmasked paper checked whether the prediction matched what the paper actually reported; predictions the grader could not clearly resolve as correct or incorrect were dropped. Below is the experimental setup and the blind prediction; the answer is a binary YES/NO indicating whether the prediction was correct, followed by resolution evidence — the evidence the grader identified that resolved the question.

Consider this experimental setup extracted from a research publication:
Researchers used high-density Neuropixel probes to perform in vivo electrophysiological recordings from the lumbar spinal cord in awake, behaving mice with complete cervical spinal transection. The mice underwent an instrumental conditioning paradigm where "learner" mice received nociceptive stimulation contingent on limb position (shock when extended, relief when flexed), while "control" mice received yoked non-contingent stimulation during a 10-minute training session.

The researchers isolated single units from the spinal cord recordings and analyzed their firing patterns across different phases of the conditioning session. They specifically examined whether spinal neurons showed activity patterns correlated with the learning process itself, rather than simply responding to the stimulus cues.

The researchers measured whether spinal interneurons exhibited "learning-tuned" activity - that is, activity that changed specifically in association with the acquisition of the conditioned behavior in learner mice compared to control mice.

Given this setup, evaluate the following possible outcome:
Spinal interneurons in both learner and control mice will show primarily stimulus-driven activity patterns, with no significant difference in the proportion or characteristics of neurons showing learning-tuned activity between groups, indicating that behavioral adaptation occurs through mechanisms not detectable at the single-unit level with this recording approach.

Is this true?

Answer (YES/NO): NO